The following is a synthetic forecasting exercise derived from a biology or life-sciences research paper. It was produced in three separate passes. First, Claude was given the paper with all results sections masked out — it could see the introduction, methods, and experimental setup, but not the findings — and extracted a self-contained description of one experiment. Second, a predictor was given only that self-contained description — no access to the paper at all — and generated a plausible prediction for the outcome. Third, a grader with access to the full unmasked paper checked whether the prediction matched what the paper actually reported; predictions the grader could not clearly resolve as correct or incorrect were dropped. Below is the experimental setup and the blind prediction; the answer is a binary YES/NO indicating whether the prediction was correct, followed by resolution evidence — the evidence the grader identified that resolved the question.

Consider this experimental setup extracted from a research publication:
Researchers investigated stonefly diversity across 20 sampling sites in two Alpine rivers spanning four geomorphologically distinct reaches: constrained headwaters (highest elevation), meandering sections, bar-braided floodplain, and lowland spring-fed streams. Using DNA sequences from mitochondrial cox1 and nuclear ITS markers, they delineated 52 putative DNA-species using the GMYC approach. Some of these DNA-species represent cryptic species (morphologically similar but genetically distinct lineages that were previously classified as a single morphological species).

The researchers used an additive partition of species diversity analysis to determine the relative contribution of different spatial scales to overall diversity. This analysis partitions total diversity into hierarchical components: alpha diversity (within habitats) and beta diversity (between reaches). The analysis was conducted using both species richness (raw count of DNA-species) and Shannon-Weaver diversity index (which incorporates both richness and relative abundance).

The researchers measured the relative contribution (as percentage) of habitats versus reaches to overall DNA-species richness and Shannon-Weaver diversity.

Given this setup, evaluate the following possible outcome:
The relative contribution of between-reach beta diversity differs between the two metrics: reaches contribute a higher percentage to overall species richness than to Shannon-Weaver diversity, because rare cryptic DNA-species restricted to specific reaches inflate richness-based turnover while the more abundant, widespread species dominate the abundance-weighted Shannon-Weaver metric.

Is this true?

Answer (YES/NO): YES